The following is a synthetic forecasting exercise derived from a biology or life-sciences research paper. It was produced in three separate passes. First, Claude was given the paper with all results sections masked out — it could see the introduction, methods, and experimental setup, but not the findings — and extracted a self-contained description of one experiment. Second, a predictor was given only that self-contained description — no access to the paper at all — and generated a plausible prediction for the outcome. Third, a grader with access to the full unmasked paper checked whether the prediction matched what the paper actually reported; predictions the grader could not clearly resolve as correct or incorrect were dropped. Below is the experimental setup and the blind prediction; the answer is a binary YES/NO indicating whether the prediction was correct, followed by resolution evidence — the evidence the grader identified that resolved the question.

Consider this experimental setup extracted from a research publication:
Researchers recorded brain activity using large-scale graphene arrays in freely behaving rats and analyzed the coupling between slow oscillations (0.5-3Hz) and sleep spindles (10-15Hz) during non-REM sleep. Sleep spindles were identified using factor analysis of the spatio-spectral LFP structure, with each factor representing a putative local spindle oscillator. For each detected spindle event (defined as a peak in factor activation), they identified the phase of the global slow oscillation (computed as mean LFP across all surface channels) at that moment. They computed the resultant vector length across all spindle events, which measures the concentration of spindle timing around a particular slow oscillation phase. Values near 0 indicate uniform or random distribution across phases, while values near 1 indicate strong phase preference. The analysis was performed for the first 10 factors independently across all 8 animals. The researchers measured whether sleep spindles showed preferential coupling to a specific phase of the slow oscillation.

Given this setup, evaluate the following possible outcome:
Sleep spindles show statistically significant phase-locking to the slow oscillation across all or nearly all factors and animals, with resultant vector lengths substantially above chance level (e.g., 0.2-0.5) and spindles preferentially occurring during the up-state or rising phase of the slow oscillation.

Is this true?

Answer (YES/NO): YES